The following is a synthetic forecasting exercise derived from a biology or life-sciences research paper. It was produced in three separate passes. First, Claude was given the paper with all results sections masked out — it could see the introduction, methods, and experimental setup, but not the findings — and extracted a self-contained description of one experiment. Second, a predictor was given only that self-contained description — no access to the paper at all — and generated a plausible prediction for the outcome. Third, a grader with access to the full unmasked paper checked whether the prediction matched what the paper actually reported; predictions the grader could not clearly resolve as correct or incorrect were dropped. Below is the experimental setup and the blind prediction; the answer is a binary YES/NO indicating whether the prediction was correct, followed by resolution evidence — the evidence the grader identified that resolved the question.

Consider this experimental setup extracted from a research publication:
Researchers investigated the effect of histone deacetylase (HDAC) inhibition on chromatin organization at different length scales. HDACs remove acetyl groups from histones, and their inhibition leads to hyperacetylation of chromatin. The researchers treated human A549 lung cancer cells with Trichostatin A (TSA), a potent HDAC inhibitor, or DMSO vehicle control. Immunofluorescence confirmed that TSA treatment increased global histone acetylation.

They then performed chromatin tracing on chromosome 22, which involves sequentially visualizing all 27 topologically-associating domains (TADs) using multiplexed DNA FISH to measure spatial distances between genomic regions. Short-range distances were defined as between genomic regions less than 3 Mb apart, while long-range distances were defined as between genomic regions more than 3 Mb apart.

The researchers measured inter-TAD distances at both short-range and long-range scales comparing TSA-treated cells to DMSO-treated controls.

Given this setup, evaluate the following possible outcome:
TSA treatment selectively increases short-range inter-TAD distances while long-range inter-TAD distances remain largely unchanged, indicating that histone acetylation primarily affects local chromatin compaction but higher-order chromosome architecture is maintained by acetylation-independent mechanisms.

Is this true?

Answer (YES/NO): NO